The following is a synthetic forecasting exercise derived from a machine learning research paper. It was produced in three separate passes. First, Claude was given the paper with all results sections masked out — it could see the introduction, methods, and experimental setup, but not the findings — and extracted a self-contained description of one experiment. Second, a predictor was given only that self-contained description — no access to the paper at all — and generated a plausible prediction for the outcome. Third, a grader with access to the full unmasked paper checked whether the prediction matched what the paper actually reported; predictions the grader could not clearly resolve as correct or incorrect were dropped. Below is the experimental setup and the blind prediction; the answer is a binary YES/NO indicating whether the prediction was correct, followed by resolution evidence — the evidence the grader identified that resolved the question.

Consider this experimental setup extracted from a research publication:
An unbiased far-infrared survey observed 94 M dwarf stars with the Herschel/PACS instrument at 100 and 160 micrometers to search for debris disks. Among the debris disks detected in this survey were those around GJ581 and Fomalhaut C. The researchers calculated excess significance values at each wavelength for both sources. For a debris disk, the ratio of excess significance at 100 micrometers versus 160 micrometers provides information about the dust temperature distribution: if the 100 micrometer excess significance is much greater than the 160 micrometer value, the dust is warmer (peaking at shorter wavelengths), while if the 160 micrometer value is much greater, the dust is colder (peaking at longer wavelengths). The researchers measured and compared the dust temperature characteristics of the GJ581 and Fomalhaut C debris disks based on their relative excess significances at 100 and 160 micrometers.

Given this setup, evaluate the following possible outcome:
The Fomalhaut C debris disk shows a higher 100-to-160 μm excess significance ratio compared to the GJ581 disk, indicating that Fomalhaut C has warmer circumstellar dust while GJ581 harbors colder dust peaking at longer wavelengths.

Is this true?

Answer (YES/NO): NO